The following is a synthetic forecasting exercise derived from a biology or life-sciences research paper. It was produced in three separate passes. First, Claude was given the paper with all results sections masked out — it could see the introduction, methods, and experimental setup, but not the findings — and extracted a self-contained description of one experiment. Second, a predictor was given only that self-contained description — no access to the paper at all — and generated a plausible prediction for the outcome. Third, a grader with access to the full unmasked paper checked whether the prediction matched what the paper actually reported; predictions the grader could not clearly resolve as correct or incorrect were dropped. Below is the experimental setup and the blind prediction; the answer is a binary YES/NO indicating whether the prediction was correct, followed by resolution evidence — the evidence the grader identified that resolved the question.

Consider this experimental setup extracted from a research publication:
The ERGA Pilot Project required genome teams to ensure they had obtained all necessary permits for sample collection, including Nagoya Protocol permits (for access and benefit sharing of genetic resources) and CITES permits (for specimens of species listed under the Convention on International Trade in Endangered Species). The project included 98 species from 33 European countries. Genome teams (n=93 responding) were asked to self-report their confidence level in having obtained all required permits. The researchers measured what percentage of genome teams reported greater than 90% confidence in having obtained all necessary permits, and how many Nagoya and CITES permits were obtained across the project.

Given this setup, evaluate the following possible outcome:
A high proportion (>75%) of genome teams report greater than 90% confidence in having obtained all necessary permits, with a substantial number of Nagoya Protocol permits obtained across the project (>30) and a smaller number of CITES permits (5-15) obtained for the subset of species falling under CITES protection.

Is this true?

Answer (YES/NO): NO